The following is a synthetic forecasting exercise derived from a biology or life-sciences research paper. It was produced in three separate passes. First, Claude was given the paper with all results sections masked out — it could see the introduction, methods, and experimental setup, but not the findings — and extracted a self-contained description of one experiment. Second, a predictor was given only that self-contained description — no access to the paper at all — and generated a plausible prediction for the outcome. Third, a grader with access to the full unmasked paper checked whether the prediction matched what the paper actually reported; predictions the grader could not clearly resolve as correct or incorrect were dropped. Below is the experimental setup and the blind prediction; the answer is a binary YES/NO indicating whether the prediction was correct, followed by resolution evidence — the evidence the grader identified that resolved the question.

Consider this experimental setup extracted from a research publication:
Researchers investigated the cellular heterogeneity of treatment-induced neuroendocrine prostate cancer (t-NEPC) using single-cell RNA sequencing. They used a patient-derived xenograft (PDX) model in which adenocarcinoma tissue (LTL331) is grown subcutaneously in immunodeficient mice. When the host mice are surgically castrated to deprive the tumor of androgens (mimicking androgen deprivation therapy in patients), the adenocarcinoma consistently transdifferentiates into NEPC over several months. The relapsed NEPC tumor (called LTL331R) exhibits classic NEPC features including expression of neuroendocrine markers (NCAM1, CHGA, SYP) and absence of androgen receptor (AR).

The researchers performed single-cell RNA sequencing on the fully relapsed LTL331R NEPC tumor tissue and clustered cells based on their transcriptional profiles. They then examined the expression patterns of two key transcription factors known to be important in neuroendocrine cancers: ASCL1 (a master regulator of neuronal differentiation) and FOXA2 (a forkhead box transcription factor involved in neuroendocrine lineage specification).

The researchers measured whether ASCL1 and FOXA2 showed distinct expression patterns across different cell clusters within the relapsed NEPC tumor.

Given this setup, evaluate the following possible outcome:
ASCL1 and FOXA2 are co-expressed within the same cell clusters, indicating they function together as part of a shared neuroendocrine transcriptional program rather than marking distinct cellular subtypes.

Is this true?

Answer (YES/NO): NO